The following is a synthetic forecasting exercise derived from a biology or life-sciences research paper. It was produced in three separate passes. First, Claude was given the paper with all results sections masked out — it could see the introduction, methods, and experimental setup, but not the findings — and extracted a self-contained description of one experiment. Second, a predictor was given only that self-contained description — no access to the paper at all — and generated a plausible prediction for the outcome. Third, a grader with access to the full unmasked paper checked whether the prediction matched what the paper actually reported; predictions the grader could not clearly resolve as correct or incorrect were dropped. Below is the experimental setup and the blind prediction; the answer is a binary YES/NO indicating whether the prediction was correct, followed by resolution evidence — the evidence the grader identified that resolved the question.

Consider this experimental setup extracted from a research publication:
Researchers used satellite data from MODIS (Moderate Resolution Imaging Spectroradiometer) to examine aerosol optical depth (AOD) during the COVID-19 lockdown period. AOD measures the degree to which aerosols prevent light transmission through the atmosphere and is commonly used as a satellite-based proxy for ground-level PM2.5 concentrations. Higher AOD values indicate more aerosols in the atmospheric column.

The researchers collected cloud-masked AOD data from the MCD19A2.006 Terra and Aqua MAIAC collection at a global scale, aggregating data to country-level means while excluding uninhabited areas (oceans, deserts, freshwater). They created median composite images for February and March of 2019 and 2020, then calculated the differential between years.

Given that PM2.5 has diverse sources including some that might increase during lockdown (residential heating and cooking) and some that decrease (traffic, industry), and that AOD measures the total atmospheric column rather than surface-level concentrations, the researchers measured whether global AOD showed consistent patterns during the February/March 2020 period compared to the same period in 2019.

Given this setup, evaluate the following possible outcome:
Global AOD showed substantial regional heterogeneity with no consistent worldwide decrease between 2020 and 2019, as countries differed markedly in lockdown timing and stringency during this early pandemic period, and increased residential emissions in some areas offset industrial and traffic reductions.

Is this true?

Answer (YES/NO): NO